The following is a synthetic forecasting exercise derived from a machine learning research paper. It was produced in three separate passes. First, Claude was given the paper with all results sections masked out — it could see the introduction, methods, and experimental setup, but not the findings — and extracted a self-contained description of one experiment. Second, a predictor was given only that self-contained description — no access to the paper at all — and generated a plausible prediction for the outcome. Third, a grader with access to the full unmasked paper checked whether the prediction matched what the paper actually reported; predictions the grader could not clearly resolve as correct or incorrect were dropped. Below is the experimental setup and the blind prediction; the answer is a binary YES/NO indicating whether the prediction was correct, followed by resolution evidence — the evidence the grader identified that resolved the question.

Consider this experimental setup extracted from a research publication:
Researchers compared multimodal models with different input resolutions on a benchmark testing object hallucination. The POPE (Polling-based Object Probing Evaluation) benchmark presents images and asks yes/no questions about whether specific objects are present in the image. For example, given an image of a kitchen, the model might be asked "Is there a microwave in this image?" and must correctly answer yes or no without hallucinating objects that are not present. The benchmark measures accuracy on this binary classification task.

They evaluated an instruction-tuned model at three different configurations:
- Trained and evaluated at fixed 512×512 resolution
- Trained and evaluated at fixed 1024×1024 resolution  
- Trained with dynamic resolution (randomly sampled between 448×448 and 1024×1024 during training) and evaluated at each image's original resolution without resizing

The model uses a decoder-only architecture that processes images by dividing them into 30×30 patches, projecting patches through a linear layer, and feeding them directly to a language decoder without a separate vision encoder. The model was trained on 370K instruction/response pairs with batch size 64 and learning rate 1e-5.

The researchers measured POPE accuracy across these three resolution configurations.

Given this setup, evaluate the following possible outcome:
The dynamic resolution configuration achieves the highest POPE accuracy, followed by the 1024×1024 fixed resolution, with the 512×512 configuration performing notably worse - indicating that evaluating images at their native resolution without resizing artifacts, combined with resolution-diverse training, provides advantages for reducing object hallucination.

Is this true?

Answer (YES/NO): NO